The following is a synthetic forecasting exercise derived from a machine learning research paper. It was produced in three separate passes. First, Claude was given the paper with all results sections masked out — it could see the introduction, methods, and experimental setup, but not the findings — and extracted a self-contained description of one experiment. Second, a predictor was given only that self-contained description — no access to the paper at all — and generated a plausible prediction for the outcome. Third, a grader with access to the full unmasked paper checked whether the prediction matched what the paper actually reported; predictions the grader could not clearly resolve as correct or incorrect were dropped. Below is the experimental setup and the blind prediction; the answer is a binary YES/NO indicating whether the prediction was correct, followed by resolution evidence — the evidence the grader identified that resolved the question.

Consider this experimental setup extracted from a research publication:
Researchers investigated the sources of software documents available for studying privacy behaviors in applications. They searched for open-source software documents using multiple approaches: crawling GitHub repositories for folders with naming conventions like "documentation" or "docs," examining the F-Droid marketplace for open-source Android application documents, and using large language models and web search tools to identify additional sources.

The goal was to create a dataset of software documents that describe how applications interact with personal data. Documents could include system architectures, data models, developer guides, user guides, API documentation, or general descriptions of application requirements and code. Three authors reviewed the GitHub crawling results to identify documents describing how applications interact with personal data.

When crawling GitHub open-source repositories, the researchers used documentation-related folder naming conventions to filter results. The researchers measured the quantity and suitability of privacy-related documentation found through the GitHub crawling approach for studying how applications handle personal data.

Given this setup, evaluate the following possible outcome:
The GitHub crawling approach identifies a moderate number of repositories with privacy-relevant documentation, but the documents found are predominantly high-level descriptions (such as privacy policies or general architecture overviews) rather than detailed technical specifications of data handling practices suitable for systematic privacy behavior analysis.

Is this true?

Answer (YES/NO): NO